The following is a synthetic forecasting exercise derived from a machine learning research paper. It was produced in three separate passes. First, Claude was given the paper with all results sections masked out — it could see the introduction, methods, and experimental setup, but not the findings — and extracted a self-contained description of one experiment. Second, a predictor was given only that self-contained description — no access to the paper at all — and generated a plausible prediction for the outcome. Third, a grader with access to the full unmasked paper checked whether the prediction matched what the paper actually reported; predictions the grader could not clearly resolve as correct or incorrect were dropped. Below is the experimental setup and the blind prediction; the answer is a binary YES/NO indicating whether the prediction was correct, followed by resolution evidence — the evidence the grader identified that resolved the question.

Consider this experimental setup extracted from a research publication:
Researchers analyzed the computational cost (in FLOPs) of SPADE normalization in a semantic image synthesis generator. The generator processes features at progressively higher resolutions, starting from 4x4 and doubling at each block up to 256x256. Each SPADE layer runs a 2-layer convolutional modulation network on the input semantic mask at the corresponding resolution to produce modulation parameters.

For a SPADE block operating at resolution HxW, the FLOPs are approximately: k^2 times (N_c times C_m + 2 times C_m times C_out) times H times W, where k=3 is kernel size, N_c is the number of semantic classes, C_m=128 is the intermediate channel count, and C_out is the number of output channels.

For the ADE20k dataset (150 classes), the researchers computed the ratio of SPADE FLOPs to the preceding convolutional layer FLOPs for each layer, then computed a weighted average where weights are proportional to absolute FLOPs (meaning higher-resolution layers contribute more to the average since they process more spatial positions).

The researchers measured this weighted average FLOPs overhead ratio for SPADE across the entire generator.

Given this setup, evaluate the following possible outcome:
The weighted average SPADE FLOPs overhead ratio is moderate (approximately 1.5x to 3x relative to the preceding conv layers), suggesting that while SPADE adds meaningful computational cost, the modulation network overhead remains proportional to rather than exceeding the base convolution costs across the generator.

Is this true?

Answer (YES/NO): NO